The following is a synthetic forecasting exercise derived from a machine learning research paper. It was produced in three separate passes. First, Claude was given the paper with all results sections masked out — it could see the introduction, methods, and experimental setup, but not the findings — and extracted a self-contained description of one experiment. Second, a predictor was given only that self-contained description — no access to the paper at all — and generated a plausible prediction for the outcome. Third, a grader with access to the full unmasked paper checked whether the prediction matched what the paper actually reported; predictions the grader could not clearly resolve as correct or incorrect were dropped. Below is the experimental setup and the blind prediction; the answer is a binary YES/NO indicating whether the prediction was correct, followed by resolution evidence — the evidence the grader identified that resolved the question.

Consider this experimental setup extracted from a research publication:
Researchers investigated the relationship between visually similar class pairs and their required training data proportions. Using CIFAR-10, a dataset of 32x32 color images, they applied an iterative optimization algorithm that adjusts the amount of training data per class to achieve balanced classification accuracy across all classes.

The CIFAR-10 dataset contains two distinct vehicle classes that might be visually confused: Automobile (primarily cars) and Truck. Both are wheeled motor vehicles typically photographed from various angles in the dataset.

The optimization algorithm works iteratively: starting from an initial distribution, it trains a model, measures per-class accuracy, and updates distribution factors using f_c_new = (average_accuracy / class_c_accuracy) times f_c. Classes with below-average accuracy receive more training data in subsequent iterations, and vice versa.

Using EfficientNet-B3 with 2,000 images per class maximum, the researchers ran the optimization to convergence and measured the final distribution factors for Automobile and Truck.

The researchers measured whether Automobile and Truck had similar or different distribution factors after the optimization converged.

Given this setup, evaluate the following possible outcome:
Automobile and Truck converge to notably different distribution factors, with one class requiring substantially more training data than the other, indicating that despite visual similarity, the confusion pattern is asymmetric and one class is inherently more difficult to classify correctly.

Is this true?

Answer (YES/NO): NO